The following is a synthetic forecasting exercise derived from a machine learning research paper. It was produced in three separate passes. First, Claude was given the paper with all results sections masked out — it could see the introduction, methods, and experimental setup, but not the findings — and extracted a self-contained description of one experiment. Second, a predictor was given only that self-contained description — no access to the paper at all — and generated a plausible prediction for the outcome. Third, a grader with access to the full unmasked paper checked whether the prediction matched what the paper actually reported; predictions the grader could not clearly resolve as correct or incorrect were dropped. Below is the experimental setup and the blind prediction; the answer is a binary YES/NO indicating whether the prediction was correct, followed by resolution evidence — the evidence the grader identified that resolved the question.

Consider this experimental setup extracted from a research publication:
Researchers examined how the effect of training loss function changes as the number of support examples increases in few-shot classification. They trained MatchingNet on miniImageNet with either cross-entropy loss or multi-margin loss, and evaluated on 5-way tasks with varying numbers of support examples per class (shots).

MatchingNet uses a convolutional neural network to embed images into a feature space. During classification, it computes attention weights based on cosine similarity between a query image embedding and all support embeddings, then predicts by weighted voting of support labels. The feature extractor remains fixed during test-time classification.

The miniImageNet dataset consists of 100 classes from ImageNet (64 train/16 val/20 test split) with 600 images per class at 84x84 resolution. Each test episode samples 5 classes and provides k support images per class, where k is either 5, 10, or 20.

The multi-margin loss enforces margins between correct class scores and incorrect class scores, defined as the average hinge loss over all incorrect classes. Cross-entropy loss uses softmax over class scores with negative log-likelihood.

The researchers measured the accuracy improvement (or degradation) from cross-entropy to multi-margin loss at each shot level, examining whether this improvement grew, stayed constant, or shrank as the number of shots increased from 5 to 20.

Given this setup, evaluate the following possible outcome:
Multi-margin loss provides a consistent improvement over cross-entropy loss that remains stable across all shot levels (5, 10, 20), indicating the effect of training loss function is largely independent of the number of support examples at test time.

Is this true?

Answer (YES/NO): NO